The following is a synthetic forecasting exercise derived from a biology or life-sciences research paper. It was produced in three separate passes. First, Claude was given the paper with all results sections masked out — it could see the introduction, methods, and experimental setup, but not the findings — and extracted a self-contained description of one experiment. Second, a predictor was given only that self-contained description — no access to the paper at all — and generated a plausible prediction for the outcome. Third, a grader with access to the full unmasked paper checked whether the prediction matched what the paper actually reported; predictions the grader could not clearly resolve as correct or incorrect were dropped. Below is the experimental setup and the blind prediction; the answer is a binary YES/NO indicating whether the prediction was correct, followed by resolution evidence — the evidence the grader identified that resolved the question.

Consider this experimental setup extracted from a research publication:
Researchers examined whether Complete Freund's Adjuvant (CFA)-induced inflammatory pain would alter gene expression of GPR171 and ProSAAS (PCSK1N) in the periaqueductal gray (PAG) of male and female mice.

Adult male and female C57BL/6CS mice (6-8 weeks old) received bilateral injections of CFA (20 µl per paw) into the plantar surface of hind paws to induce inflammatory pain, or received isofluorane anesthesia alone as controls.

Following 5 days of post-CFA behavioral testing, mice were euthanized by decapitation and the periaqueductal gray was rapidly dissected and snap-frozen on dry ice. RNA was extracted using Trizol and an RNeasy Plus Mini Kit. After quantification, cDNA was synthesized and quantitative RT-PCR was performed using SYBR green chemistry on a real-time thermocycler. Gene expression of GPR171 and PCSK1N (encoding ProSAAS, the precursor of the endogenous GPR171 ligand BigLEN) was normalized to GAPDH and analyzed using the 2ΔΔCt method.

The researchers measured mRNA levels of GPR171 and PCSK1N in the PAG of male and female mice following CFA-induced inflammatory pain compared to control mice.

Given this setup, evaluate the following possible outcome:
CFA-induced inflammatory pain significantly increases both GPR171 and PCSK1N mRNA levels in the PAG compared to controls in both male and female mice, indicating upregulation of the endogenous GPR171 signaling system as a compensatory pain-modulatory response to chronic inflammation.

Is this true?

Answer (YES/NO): NO